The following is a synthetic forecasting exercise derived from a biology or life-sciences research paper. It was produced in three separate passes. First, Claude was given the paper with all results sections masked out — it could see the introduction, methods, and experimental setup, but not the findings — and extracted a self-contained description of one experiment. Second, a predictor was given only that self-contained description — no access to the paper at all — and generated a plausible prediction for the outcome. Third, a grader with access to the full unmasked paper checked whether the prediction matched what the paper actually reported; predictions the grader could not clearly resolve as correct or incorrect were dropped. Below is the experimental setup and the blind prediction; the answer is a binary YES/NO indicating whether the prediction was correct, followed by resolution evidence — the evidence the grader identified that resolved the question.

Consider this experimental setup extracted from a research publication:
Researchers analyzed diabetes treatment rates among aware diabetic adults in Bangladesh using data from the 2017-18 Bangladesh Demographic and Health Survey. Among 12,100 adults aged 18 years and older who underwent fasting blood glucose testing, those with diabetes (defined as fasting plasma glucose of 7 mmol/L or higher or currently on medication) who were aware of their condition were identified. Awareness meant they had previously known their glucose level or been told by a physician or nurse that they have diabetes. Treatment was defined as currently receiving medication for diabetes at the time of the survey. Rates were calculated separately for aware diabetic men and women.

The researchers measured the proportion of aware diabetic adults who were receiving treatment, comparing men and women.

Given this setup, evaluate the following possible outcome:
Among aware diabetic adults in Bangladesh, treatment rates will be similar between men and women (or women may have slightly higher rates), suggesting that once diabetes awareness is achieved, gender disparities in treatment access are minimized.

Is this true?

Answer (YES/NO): YES